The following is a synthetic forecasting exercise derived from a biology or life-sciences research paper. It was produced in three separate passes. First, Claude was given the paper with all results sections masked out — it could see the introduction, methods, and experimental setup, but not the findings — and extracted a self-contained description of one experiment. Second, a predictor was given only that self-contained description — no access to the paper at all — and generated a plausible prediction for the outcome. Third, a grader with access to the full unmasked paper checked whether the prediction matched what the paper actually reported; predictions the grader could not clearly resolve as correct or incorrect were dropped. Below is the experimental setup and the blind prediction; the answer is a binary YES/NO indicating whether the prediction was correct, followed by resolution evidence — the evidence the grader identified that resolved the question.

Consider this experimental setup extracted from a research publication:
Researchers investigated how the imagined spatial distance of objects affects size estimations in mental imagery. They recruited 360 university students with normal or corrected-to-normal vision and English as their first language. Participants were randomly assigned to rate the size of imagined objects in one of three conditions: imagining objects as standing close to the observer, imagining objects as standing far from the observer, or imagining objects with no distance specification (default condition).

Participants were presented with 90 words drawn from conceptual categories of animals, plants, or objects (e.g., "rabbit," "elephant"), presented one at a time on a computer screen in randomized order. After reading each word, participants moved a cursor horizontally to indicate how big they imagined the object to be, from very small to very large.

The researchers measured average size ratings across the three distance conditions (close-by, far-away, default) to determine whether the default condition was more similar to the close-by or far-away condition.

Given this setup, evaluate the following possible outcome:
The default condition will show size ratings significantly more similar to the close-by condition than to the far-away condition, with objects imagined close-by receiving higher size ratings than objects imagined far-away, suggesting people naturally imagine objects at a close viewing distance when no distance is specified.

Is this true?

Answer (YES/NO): YES